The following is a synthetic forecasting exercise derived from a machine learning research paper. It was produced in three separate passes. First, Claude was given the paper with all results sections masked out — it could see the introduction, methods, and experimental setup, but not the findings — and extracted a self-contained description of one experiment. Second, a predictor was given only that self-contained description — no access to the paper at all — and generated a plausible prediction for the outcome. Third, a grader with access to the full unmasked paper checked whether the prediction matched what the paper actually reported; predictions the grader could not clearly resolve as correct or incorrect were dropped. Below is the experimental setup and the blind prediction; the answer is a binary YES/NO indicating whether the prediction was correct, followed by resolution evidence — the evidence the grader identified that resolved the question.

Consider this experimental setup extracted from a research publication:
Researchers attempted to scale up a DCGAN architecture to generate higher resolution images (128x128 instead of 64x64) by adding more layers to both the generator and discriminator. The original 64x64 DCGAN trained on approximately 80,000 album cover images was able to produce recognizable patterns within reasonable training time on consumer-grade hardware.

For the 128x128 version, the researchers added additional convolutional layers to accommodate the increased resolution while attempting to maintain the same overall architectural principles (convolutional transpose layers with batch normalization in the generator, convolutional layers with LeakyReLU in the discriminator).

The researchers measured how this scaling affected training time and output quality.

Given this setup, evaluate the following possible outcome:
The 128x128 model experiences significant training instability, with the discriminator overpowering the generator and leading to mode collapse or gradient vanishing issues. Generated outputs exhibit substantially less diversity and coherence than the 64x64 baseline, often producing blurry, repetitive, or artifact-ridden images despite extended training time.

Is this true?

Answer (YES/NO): NO